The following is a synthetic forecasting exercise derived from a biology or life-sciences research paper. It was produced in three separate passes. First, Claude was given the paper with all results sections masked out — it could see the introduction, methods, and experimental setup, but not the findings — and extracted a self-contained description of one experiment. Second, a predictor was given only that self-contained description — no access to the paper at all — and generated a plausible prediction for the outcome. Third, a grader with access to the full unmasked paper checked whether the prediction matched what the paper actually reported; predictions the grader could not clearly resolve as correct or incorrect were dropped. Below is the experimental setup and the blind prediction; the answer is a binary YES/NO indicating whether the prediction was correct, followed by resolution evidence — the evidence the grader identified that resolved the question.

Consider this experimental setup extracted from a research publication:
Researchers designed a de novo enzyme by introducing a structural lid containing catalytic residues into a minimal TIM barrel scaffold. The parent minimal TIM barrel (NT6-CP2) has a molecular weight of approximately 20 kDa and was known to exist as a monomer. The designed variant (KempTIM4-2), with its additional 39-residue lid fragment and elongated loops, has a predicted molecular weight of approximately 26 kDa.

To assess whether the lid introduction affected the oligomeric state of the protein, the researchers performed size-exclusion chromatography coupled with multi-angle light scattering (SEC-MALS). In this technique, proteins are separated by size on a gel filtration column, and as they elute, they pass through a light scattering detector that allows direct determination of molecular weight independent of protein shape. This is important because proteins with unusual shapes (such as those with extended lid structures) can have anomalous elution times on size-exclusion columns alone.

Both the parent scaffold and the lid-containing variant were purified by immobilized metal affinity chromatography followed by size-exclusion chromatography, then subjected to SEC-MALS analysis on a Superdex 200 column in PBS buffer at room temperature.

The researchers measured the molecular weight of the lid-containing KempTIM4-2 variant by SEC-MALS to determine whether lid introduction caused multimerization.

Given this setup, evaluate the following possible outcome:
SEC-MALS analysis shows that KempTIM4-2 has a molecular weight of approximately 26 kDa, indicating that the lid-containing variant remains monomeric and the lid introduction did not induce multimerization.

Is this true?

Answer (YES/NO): YES